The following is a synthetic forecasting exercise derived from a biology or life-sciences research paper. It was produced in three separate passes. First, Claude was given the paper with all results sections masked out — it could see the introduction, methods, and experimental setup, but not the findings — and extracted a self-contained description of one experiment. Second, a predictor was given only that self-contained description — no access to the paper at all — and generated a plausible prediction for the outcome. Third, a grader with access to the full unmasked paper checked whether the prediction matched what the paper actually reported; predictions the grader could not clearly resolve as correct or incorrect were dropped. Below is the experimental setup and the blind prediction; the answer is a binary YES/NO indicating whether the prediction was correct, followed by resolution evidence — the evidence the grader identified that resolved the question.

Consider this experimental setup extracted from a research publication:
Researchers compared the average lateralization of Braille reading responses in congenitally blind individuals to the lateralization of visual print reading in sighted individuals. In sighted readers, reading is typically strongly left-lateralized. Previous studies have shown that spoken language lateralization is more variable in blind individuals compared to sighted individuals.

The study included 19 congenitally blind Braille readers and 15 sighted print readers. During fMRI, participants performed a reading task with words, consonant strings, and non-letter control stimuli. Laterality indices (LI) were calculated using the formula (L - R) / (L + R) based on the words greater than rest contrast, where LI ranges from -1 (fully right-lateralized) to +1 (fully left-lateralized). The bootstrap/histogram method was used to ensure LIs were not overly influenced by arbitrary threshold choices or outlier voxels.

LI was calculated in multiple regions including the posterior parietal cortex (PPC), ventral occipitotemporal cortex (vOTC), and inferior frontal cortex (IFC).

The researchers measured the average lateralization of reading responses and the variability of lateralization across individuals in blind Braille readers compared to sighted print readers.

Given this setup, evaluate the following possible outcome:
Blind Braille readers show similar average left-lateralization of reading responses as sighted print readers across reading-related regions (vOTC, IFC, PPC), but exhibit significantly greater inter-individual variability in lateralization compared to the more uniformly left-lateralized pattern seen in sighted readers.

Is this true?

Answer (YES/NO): NO